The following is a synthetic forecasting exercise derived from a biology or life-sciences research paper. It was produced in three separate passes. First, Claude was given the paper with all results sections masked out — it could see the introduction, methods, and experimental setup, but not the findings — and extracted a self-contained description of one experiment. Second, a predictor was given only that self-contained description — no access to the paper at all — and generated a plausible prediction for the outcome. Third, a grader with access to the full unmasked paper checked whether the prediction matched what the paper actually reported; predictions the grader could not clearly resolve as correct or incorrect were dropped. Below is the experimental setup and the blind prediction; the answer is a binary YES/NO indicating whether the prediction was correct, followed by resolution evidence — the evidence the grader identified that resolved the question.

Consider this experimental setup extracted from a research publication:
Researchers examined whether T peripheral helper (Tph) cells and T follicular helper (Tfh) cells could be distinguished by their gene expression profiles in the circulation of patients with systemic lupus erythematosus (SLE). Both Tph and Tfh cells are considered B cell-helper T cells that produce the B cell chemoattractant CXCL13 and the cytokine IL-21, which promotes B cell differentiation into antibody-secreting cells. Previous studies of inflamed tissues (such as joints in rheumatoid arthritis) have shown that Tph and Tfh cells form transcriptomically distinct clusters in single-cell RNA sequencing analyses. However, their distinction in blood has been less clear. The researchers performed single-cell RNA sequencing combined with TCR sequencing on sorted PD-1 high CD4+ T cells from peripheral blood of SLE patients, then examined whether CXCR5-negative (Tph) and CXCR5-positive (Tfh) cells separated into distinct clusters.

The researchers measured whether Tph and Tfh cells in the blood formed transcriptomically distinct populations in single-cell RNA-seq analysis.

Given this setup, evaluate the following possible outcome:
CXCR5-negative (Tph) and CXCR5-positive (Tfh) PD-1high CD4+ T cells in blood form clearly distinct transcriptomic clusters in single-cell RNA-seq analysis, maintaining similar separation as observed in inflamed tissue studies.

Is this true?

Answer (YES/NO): NO